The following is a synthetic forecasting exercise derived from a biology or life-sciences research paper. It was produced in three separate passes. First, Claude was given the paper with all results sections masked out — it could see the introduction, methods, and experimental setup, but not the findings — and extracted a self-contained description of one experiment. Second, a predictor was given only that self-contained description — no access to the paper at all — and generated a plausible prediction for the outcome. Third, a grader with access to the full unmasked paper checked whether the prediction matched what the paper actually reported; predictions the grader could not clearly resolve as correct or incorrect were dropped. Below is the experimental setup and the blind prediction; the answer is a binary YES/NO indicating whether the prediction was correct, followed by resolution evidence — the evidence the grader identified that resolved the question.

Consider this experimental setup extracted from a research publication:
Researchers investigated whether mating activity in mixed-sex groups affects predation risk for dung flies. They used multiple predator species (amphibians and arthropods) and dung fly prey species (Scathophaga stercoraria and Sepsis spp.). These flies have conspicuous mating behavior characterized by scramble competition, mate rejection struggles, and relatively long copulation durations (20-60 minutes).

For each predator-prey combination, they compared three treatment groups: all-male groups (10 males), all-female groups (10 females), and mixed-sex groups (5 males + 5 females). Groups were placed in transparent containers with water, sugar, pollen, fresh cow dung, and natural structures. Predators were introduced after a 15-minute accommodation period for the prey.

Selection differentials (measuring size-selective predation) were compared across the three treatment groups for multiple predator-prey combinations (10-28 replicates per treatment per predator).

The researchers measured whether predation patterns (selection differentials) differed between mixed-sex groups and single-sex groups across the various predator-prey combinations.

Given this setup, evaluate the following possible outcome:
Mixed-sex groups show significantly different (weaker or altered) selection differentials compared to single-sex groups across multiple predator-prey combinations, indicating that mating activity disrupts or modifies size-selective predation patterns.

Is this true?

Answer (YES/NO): NO